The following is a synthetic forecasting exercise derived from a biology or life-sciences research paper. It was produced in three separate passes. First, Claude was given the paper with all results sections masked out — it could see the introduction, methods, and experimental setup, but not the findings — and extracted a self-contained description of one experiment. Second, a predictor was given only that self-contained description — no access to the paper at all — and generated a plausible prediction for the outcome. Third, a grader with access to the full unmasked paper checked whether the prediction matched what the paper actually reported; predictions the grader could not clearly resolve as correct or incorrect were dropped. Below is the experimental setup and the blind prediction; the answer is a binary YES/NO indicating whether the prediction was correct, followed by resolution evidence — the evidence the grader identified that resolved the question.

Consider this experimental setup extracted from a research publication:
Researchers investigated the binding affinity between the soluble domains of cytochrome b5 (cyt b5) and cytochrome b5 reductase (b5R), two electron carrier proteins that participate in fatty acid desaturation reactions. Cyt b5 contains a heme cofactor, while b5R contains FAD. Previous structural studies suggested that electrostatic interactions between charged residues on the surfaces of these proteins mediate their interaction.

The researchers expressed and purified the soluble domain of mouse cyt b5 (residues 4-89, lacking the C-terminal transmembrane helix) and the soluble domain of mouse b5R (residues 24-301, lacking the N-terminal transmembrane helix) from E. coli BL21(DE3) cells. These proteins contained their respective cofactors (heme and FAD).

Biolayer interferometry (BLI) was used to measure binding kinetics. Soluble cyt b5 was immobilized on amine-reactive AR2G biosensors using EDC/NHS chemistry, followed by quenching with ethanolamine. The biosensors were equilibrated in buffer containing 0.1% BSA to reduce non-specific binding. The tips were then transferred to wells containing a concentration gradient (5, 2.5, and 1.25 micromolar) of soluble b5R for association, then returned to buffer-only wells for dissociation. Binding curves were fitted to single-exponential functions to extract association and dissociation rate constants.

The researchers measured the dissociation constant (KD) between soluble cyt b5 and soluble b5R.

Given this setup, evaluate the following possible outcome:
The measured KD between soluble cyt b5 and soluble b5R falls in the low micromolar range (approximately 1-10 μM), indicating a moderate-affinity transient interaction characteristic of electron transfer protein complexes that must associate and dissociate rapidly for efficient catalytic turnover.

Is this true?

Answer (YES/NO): YES